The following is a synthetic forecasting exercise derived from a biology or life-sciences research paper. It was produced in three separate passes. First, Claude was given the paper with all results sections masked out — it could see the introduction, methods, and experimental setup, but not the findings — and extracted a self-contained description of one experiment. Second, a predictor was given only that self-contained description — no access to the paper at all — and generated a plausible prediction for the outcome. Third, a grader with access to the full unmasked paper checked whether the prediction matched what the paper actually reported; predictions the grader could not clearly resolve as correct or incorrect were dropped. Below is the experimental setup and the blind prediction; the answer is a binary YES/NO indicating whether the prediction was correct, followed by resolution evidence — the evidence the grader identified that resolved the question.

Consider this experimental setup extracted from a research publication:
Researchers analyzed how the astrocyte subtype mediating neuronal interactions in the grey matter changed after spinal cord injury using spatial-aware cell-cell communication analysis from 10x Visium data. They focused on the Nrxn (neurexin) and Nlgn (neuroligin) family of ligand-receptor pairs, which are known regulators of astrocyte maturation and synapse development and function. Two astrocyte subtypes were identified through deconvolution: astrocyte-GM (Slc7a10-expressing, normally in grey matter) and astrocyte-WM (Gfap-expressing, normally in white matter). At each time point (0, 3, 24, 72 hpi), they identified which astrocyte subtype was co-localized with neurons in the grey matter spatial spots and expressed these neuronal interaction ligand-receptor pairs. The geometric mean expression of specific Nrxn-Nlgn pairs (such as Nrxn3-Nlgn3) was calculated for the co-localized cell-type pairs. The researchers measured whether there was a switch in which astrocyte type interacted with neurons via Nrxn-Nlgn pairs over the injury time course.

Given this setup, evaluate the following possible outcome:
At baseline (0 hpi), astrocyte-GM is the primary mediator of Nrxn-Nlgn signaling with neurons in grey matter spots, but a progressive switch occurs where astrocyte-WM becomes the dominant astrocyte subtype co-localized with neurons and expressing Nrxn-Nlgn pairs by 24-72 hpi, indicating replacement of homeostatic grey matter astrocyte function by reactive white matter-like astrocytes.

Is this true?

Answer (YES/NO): YES